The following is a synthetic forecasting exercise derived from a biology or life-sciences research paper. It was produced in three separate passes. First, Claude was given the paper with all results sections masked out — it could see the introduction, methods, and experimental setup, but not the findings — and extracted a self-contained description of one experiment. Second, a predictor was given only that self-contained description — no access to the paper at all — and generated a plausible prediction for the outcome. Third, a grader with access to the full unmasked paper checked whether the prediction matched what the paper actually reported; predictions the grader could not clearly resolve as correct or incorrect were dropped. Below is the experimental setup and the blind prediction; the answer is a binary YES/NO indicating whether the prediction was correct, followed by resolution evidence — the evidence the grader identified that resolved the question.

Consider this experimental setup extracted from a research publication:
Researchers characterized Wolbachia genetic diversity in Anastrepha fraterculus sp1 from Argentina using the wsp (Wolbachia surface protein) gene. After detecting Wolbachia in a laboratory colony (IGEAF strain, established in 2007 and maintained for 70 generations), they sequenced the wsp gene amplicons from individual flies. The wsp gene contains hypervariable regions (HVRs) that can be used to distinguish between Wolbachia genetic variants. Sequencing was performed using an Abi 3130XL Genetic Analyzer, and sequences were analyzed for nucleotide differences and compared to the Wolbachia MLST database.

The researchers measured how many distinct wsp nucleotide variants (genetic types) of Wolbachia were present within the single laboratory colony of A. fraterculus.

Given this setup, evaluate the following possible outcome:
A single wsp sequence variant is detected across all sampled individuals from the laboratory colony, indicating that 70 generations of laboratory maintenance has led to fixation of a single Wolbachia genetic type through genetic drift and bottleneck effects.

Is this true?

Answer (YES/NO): NO